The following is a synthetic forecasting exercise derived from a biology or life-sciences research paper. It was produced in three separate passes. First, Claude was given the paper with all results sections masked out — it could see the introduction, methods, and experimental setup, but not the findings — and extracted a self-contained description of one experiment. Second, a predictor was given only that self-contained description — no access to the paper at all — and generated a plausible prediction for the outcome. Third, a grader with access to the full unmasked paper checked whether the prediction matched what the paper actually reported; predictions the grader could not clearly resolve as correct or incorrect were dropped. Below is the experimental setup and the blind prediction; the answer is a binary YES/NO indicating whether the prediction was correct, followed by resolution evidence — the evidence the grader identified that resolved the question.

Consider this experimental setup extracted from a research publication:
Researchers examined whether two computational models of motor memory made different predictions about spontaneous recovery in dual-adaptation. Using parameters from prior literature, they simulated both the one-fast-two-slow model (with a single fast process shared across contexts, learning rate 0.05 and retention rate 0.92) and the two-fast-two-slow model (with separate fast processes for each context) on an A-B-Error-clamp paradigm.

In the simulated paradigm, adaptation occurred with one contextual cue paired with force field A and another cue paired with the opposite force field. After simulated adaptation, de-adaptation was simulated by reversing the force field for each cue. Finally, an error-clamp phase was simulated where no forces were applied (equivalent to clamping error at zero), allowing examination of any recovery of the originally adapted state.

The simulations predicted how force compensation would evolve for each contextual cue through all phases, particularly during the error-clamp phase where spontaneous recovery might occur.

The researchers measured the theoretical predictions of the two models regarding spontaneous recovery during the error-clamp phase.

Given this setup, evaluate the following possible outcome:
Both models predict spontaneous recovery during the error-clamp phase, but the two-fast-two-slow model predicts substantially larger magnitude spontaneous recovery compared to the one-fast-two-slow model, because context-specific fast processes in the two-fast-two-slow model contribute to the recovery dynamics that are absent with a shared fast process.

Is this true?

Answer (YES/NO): NO